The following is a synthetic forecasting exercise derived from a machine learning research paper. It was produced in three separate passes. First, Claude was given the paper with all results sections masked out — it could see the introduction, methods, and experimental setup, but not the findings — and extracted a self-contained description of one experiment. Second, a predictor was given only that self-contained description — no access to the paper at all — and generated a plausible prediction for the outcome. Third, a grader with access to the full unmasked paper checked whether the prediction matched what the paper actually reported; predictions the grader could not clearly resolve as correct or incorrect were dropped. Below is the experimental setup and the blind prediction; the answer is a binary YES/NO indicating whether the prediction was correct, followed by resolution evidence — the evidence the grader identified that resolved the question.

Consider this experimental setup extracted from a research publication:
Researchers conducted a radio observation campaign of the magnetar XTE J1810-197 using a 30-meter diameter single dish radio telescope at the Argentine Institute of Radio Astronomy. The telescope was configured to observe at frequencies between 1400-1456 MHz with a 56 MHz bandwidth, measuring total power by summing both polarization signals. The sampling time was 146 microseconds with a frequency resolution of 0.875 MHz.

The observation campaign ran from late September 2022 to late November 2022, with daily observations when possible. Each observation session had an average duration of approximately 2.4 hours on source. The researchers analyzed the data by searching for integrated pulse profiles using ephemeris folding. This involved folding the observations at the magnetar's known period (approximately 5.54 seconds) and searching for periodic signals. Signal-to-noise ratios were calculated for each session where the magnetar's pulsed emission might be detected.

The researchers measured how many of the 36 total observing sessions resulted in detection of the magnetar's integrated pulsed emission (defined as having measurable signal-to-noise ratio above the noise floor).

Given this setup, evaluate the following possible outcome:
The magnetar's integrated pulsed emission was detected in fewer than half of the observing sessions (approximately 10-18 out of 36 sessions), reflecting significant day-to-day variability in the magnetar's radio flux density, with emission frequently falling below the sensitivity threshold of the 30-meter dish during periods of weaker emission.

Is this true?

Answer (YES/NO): NO